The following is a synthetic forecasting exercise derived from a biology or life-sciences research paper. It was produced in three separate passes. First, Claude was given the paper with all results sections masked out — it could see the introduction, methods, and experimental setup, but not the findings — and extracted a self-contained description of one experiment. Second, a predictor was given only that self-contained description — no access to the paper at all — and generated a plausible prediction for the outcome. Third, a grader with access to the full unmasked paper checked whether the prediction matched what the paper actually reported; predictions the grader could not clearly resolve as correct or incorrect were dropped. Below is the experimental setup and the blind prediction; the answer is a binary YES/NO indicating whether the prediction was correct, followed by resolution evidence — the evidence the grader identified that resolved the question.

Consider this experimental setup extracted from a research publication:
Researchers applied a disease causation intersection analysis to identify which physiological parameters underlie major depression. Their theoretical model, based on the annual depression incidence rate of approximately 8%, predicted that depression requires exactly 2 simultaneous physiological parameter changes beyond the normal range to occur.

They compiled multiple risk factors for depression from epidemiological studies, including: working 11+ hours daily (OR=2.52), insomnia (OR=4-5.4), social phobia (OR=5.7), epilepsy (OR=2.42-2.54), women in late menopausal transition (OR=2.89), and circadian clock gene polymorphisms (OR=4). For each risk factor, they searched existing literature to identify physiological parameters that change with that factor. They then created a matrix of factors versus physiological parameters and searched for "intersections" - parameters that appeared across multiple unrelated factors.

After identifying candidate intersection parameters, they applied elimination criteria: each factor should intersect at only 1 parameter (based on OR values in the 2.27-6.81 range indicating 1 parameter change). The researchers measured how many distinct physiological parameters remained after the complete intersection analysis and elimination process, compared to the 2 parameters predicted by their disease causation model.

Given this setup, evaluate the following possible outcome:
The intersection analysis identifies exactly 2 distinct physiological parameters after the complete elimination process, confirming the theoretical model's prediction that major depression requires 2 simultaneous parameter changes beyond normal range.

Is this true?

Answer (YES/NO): YES